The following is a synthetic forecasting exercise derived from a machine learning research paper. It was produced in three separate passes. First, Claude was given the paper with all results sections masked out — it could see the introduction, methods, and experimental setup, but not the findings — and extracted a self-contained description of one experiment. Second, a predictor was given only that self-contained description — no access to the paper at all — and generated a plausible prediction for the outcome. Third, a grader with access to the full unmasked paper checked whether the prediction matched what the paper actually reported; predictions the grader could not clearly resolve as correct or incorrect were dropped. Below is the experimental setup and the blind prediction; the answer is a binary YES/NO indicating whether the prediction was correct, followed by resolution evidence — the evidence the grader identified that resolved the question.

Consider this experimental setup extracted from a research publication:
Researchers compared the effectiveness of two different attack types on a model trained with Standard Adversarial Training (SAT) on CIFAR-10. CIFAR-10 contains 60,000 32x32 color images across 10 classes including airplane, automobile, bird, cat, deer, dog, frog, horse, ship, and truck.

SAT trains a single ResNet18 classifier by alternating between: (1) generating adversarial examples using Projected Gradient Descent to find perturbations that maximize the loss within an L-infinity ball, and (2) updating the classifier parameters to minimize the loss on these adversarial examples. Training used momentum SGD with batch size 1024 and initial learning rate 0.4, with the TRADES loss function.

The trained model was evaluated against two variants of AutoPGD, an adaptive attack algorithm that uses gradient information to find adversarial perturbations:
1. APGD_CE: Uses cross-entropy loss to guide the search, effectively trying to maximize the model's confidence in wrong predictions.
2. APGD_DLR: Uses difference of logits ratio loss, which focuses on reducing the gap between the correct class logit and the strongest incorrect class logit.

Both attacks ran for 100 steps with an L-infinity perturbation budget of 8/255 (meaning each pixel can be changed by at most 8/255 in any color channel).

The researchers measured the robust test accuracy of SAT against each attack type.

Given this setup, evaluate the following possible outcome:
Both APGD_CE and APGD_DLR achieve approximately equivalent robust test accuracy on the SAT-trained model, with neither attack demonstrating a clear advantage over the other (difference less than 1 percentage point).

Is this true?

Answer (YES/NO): NO